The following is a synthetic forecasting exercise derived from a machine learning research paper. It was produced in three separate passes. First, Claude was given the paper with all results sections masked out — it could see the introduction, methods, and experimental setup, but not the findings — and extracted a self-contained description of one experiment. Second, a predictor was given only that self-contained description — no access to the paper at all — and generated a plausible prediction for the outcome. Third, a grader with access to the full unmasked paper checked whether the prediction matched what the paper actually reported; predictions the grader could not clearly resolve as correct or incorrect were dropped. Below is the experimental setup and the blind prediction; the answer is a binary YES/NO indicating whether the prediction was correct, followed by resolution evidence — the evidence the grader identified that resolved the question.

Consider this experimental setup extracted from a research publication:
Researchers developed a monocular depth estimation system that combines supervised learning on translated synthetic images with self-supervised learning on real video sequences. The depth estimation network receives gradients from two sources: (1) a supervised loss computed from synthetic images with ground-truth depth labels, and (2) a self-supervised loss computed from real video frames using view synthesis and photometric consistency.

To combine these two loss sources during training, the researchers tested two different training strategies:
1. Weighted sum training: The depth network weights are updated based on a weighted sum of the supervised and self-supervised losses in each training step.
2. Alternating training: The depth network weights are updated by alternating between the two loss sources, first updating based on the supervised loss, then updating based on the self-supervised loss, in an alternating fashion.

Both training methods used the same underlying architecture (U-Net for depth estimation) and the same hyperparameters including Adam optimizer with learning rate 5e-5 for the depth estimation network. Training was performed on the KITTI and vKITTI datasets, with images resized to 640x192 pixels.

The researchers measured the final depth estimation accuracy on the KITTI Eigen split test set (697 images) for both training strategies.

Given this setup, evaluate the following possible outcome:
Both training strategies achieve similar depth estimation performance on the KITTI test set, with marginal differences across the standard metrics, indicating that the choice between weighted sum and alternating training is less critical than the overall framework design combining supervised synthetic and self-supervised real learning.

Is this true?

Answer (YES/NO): YES